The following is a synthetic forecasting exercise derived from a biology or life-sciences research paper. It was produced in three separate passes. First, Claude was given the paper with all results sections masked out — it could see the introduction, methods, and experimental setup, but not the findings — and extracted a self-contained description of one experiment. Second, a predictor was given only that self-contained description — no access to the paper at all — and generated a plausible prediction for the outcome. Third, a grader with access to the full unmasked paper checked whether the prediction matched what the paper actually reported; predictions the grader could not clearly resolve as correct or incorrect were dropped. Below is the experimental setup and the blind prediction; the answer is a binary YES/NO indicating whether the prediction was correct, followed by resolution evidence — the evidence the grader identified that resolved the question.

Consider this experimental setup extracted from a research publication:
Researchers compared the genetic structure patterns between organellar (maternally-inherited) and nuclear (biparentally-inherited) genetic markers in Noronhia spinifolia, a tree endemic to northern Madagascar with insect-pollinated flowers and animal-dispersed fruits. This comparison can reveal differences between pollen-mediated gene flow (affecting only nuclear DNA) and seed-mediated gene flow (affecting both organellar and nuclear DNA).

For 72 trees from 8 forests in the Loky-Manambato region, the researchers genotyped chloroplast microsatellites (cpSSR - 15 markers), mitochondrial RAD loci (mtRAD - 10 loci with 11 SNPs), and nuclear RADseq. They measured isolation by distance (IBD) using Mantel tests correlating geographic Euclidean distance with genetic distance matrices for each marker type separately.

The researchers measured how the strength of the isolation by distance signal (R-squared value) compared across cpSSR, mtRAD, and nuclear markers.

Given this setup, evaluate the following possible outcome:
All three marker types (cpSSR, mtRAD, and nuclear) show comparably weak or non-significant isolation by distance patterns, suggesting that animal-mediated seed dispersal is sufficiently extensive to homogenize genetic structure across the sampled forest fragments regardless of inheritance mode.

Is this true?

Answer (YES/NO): NO